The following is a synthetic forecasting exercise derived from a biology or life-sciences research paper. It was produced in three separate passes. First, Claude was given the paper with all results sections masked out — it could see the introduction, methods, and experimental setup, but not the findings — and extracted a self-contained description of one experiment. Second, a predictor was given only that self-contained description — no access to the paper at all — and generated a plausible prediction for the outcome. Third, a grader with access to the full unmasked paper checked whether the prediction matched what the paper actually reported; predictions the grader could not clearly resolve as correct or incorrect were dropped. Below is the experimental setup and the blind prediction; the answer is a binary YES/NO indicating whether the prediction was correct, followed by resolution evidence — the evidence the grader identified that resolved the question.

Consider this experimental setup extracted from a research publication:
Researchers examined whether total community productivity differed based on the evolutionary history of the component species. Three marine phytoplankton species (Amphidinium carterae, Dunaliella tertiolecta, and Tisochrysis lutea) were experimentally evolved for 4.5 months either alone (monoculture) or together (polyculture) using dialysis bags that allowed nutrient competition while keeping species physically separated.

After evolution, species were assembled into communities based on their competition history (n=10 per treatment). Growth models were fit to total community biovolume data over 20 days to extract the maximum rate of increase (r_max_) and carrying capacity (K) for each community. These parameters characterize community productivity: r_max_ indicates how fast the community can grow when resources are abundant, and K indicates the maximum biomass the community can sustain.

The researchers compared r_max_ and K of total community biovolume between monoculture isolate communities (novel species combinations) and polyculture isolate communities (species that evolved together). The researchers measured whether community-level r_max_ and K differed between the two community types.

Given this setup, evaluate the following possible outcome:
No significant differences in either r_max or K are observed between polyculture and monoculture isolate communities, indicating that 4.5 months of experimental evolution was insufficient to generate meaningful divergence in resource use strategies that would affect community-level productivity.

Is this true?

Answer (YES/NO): YES